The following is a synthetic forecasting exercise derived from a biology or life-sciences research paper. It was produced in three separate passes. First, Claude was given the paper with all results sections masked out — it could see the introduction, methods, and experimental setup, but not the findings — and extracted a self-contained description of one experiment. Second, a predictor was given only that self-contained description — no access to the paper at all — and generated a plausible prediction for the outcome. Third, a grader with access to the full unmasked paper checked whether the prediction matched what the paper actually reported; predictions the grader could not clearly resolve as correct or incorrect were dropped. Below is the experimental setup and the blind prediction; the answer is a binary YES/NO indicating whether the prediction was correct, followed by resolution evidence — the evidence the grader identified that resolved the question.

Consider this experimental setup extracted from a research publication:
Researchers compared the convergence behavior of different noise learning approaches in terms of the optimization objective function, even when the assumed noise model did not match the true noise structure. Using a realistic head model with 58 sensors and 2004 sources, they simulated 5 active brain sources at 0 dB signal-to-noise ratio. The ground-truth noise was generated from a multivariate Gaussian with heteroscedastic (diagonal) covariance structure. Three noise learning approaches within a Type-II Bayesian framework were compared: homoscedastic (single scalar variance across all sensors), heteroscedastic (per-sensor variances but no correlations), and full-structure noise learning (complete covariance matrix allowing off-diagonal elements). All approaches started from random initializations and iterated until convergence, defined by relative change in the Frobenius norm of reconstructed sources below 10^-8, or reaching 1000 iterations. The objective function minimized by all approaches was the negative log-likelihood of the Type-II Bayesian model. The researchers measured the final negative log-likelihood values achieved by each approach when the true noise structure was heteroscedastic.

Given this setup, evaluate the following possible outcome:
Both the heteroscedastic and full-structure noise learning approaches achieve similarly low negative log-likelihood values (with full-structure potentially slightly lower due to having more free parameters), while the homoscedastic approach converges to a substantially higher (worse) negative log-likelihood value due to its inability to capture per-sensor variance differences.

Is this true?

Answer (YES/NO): NO